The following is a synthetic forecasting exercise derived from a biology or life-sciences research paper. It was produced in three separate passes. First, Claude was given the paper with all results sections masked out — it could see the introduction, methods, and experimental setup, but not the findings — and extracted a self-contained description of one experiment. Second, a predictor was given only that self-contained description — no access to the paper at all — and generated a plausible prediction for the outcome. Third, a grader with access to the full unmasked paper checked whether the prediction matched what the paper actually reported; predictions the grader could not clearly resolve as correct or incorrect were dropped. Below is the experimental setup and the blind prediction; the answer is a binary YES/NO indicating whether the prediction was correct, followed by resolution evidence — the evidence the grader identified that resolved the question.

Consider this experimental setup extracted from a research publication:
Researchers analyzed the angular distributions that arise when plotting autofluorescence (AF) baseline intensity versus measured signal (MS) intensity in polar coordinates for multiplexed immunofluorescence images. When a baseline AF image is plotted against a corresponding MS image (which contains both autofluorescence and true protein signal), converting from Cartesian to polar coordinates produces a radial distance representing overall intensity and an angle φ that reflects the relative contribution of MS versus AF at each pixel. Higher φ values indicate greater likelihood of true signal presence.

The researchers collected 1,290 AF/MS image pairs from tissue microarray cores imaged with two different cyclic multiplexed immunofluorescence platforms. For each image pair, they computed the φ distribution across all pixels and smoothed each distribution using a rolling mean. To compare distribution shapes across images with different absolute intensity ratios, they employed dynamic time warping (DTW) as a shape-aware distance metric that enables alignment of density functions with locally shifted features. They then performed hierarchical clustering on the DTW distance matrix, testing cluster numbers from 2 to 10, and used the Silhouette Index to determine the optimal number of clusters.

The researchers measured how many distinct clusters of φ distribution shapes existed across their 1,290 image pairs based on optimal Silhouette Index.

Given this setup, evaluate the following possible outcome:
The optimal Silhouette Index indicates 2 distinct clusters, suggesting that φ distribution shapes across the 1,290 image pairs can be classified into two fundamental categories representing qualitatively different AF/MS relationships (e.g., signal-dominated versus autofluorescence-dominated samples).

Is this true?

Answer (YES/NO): YES